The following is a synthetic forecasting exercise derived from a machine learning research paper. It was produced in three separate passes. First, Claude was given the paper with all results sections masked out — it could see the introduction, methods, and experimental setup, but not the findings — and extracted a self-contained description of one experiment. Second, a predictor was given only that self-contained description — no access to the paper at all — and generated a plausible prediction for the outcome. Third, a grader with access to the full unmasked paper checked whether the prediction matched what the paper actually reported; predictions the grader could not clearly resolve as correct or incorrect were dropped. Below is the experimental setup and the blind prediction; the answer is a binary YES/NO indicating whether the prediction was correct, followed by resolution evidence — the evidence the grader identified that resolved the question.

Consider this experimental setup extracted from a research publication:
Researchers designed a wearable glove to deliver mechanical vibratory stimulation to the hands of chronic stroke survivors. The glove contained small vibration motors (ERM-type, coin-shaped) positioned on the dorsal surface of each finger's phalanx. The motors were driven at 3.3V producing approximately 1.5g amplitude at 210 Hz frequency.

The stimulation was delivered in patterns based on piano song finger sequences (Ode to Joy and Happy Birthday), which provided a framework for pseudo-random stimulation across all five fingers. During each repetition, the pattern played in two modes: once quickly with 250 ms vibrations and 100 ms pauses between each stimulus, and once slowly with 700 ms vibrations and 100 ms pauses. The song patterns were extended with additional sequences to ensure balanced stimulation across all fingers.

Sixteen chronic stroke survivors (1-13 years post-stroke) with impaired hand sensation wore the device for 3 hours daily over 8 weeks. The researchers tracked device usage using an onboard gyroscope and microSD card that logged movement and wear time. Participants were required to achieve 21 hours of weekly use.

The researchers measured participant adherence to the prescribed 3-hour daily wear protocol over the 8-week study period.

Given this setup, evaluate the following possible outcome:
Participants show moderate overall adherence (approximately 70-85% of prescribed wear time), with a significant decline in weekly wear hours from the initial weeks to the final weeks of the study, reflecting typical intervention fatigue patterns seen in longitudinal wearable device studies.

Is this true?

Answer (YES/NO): NO